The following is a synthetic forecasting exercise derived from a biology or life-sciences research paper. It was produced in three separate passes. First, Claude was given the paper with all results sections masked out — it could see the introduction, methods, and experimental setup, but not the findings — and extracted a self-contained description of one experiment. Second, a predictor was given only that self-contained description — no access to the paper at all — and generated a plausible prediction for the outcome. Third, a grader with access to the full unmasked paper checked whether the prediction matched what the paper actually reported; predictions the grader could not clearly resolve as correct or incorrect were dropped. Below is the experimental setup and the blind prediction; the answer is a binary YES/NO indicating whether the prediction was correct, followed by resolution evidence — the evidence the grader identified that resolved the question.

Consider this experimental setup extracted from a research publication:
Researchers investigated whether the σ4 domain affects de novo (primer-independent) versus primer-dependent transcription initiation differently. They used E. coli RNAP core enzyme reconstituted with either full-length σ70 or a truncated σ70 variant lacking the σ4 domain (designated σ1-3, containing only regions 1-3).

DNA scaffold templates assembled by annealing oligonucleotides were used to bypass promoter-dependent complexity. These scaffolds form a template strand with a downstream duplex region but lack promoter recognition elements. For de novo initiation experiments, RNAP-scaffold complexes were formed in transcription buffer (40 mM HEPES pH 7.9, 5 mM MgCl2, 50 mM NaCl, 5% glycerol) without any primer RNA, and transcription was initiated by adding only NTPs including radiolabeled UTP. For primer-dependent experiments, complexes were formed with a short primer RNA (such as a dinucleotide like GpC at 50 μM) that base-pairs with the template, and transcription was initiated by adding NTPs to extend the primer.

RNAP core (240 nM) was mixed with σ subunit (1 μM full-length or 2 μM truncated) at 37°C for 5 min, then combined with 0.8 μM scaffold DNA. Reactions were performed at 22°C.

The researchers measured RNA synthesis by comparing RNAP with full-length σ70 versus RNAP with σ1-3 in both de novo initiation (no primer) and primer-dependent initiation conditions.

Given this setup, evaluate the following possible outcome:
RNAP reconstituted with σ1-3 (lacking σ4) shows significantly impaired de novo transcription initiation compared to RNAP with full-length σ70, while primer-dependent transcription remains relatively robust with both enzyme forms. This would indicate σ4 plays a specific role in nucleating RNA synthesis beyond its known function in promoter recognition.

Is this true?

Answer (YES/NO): YES